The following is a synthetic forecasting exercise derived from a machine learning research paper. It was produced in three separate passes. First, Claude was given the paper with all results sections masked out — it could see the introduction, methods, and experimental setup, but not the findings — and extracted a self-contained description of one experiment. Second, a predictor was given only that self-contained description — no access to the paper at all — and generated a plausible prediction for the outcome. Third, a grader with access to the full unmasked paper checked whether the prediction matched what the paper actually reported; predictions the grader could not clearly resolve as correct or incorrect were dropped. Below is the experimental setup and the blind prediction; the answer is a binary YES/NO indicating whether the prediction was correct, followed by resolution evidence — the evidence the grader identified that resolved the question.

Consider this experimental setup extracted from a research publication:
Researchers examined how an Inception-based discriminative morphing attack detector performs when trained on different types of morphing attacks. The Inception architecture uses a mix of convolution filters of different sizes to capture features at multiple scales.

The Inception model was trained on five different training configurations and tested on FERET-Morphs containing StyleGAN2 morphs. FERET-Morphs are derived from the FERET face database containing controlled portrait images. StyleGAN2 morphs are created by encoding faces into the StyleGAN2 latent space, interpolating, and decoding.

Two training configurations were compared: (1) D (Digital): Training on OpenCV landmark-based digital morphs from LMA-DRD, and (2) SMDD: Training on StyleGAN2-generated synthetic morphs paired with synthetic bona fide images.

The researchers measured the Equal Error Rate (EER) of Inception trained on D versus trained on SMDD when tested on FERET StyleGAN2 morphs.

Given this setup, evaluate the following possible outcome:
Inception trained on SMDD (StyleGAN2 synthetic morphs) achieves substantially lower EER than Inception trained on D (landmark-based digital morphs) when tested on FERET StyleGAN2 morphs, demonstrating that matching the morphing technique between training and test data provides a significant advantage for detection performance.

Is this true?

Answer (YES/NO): NO